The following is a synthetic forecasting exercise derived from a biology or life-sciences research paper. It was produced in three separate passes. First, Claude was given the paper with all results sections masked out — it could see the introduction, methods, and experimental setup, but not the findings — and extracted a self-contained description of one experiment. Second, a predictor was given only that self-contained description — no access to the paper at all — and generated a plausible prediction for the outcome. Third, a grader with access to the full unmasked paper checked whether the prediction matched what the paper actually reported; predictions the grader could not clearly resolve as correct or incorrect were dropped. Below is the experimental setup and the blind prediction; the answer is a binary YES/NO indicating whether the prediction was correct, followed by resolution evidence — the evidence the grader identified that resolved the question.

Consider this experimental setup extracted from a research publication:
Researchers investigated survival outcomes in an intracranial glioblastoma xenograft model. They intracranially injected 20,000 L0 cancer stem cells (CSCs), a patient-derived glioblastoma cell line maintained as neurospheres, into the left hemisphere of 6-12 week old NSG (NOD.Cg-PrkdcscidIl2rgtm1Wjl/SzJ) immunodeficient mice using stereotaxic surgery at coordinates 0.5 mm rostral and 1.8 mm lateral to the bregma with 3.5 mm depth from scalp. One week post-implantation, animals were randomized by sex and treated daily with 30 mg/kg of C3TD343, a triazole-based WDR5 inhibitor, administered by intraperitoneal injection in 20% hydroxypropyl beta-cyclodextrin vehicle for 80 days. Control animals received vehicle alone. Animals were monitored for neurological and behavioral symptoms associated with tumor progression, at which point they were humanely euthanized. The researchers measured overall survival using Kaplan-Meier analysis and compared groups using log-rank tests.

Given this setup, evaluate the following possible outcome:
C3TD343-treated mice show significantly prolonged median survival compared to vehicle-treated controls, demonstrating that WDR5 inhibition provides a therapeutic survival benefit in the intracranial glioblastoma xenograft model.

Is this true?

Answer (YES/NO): NO